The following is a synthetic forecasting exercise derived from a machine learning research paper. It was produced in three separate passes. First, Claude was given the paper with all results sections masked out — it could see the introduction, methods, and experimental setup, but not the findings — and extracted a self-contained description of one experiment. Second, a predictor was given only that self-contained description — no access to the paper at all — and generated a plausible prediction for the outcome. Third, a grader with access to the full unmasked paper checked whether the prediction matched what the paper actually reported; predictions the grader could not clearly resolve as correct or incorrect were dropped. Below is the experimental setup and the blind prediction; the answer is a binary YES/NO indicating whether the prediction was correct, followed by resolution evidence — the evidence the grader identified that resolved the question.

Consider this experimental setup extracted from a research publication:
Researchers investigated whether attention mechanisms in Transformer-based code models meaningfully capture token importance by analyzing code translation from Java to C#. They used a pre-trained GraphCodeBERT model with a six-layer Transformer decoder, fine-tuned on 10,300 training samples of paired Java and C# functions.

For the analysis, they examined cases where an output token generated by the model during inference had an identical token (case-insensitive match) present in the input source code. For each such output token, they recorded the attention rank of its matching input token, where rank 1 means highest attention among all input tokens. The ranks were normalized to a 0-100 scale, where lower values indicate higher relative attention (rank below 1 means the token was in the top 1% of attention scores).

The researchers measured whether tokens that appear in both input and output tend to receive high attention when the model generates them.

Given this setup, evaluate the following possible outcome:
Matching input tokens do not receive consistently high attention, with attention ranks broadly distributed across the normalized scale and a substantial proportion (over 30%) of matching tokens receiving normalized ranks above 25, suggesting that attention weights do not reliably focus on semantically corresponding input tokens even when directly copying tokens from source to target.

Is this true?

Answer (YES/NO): NO